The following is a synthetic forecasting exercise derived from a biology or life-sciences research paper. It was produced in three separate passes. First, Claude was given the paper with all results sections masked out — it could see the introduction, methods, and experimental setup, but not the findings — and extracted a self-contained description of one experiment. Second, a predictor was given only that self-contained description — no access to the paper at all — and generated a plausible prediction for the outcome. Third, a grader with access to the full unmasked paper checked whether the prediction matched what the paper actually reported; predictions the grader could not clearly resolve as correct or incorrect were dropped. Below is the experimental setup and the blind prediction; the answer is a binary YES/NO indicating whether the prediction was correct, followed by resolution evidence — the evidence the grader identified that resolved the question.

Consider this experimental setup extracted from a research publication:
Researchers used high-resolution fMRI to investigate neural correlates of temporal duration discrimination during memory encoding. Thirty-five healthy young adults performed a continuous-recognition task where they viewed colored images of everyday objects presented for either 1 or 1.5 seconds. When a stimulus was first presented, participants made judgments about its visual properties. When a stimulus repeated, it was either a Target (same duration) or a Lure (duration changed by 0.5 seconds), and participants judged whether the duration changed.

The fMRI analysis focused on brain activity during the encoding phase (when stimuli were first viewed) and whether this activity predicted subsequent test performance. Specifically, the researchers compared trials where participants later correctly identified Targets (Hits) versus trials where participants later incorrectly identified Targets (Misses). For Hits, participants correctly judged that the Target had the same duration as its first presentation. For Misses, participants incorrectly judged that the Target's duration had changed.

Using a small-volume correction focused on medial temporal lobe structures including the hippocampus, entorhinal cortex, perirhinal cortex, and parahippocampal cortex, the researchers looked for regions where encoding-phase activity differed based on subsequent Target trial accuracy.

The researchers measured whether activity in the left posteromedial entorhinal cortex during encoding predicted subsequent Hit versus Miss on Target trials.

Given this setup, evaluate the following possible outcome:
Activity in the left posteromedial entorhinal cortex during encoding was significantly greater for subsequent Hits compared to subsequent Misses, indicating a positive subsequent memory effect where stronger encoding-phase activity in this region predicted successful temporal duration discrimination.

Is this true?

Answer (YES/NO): YES